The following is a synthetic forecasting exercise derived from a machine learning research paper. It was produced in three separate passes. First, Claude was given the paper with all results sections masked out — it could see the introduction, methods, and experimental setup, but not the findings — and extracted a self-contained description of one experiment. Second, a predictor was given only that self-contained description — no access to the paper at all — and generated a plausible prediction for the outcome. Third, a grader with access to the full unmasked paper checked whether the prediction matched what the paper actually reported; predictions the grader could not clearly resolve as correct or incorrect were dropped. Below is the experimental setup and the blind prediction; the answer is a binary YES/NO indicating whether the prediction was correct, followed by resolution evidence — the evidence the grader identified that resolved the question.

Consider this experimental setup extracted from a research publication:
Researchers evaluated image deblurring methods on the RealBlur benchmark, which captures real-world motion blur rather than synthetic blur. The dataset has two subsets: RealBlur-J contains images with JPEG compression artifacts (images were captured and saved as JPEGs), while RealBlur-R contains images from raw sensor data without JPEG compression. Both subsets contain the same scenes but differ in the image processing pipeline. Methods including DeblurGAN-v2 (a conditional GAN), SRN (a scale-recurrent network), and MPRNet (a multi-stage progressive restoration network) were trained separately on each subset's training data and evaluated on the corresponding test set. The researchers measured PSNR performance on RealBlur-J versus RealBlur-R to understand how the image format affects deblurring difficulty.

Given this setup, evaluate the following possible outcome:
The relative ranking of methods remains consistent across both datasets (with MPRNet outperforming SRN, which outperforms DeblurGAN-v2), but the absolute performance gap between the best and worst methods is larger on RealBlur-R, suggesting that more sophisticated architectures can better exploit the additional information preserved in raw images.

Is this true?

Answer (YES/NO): YES